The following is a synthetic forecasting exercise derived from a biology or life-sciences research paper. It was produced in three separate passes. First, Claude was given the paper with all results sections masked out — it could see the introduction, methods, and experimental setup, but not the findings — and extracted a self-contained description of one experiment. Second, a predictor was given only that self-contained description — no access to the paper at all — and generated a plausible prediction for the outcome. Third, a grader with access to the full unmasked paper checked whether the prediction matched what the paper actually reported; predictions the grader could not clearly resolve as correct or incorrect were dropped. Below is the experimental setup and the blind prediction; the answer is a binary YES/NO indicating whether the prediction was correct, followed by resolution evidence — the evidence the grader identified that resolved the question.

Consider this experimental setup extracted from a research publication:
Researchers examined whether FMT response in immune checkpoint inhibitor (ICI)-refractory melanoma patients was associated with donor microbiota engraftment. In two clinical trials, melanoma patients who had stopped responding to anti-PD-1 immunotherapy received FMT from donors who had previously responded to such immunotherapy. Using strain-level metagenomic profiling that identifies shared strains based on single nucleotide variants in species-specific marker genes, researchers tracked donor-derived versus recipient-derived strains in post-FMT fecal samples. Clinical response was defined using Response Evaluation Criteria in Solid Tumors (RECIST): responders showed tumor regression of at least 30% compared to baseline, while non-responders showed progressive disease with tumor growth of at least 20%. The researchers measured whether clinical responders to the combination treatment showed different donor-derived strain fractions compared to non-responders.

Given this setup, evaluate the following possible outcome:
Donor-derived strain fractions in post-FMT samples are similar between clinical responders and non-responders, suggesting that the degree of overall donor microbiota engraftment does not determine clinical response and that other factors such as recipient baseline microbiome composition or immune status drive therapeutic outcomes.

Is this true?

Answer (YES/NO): NO